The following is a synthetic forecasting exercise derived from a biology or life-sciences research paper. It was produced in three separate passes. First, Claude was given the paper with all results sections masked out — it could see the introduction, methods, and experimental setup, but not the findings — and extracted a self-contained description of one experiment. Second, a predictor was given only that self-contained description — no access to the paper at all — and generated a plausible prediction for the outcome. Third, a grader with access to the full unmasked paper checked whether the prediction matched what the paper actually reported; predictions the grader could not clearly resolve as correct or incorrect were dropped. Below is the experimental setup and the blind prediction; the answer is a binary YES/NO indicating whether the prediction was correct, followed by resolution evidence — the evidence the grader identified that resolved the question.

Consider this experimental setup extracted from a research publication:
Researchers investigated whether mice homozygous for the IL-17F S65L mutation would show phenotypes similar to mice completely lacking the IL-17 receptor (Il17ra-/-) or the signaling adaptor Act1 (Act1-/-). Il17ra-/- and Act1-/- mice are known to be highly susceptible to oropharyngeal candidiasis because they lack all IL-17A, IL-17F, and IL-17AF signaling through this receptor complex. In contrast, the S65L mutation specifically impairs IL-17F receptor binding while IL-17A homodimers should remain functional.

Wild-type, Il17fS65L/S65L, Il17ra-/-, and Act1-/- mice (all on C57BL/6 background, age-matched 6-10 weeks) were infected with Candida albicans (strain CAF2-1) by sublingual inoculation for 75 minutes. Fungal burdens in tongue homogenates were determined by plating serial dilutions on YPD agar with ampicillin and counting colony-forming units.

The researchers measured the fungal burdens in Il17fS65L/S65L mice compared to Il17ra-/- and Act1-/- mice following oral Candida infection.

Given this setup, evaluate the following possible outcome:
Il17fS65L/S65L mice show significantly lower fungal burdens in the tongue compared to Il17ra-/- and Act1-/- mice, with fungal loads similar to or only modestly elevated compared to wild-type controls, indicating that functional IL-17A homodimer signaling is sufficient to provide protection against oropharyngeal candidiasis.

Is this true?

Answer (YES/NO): NO